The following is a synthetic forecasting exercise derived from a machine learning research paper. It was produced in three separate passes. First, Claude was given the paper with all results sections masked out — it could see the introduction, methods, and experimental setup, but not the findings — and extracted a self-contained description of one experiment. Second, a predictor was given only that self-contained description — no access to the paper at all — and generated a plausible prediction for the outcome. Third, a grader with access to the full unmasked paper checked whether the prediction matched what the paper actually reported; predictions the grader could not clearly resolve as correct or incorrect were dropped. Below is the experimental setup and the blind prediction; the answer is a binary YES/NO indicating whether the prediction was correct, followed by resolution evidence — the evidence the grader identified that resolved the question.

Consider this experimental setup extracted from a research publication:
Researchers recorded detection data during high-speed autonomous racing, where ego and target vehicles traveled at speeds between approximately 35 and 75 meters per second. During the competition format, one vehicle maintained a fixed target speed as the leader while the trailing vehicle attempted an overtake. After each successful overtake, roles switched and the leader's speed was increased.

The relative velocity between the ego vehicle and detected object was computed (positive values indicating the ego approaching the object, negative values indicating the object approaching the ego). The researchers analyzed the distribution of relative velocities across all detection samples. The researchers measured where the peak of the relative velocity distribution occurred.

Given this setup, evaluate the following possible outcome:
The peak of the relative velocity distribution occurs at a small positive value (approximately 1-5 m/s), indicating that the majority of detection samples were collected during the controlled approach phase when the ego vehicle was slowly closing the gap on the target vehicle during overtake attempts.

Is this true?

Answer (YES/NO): NO